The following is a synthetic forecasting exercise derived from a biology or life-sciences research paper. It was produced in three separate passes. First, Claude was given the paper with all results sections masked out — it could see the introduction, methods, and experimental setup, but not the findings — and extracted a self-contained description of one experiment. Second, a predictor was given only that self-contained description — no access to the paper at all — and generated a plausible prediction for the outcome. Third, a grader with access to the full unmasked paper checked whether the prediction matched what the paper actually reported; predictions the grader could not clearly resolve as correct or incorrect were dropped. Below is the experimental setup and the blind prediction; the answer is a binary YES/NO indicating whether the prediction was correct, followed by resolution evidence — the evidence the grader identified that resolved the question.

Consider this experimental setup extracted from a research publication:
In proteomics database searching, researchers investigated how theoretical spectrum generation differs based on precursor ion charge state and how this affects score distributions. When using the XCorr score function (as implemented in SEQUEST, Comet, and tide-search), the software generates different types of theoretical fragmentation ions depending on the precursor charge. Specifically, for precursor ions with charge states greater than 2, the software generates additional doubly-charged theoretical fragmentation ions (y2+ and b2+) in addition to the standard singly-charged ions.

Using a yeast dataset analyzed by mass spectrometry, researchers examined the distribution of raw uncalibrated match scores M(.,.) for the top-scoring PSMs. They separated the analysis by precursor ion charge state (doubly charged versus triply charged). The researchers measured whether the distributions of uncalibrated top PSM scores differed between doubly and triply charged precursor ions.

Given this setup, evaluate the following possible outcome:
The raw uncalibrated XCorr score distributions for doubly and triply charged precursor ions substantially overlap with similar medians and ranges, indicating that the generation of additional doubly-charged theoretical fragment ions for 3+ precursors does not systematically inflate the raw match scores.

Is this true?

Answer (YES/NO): NO